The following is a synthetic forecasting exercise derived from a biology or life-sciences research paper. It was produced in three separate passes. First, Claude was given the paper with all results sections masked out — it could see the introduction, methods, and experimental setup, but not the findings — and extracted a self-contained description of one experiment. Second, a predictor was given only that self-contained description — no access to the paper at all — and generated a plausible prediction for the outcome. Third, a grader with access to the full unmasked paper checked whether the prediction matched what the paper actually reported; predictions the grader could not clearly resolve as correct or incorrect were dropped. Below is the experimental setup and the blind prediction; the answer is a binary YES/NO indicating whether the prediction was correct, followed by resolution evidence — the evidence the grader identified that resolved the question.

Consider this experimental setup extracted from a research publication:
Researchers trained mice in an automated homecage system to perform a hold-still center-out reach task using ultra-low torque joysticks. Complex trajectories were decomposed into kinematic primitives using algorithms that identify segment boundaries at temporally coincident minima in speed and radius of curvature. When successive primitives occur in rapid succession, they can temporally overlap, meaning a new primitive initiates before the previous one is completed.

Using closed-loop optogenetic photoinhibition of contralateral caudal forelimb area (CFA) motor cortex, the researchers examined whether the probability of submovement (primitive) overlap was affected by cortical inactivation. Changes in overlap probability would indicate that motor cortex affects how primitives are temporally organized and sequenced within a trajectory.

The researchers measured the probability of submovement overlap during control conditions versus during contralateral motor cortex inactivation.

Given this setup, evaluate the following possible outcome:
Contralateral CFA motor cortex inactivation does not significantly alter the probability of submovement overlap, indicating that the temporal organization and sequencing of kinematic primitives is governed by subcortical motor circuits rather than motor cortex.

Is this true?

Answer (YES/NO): YES